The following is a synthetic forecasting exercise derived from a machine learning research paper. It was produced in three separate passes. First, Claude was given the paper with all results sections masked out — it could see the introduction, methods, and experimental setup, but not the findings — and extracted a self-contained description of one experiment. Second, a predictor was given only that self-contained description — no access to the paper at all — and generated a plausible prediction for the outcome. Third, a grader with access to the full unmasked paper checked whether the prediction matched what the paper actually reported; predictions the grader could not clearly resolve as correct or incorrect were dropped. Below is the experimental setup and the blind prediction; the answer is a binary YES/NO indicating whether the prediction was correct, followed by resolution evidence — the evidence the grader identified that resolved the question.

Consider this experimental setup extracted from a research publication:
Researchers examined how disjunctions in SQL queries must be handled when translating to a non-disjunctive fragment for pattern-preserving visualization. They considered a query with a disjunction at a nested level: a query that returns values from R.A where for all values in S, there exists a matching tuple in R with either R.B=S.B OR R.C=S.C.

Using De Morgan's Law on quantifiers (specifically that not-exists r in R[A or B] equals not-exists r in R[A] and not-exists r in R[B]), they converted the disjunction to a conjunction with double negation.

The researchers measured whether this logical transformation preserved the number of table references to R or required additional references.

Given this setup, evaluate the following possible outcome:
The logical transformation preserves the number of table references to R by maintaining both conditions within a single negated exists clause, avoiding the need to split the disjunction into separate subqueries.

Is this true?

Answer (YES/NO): NO